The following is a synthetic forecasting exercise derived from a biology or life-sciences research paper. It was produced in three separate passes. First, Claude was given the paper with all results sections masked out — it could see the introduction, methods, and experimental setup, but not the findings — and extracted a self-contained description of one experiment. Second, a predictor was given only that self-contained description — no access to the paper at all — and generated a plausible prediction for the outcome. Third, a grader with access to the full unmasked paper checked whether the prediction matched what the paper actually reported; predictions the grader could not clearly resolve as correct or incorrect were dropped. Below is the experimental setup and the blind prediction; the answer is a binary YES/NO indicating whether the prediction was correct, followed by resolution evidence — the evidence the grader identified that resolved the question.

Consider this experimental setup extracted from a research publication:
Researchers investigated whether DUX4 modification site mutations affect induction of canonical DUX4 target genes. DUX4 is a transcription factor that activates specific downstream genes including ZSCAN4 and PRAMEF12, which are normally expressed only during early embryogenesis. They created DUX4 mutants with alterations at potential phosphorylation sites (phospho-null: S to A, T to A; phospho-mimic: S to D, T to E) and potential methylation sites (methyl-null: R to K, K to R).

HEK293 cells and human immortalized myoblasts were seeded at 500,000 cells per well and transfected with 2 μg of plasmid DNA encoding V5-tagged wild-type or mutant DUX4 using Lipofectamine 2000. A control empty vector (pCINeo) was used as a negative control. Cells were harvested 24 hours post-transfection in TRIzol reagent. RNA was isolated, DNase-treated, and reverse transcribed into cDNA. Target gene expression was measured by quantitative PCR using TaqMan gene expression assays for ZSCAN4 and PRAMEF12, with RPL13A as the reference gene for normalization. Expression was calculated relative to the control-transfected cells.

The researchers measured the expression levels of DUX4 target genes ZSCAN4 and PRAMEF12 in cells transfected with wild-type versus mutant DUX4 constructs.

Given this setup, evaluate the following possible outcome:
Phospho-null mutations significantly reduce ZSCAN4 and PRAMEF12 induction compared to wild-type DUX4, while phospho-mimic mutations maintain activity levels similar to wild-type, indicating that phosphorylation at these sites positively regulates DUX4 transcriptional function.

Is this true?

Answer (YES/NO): NO